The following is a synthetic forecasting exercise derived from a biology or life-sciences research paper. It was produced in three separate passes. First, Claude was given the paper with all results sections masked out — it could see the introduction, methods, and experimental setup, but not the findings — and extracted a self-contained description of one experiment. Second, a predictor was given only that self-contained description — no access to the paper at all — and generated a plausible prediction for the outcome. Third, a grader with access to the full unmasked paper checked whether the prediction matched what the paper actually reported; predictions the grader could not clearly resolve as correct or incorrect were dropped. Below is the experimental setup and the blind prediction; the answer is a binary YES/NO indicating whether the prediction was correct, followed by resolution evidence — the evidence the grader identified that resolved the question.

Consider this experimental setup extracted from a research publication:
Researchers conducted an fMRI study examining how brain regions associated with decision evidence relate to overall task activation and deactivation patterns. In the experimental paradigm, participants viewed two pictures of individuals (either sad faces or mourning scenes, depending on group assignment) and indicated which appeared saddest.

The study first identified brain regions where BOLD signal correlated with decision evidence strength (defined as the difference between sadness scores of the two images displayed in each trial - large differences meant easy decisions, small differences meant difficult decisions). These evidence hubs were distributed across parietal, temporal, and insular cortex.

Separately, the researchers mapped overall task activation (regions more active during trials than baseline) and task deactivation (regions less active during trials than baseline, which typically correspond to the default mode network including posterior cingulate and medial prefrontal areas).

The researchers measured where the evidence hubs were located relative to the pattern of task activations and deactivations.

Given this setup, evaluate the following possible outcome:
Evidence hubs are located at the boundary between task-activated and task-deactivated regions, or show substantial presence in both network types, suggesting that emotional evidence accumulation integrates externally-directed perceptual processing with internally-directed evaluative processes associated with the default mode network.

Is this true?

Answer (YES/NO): YES